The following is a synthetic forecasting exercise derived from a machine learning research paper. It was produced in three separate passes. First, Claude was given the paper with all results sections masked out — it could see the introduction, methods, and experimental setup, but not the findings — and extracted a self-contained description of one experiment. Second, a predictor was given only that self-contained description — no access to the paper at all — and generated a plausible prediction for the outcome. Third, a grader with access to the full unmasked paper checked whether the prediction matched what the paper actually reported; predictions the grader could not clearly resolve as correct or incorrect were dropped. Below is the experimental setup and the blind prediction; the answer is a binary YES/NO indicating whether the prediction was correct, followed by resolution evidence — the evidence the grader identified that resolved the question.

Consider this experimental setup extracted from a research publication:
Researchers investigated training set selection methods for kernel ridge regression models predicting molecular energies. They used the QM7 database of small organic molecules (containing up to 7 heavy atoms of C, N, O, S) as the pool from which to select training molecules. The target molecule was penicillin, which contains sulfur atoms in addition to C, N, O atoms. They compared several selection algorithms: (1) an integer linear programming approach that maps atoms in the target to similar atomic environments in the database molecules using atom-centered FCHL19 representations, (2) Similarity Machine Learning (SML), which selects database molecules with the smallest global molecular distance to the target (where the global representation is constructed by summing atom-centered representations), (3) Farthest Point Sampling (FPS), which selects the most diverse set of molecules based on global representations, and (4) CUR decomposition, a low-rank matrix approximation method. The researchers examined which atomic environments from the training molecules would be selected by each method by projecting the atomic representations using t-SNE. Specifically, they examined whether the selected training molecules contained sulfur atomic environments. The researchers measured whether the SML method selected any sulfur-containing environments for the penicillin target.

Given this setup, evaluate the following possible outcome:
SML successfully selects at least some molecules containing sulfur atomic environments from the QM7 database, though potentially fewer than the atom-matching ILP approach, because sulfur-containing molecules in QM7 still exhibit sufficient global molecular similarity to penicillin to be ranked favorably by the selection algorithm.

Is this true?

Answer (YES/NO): NO